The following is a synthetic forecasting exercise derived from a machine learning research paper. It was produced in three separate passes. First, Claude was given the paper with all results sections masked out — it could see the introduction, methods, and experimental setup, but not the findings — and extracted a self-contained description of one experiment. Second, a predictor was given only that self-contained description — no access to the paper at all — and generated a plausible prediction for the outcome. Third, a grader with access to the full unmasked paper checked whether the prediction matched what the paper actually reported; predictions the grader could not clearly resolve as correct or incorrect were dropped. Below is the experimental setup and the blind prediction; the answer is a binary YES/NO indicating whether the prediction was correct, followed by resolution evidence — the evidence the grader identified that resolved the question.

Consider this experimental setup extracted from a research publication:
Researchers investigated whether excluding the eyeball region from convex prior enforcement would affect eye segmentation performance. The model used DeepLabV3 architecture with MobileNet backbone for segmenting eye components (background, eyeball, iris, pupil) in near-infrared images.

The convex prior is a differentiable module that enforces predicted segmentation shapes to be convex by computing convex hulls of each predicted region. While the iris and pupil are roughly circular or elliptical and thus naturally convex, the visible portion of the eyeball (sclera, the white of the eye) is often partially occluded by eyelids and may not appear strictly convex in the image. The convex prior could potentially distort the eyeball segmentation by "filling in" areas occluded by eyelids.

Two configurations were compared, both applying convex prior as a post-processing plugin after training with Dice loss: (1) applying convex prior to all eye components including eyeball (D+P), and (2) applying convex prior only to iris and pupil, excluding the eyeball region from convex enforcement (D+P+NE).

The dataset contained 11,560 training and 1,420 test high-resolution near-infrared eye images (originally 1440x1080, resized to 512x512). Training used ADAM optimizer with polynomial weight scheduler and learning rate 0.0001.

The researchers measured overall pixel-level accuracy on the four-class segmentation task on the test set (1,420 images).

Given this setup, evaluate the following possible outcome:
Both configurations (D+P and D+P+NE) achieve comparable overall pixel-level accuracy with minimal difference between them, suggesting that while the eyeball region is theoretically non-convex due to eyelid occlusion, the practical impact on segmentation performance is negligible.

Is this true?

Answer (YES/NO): NO